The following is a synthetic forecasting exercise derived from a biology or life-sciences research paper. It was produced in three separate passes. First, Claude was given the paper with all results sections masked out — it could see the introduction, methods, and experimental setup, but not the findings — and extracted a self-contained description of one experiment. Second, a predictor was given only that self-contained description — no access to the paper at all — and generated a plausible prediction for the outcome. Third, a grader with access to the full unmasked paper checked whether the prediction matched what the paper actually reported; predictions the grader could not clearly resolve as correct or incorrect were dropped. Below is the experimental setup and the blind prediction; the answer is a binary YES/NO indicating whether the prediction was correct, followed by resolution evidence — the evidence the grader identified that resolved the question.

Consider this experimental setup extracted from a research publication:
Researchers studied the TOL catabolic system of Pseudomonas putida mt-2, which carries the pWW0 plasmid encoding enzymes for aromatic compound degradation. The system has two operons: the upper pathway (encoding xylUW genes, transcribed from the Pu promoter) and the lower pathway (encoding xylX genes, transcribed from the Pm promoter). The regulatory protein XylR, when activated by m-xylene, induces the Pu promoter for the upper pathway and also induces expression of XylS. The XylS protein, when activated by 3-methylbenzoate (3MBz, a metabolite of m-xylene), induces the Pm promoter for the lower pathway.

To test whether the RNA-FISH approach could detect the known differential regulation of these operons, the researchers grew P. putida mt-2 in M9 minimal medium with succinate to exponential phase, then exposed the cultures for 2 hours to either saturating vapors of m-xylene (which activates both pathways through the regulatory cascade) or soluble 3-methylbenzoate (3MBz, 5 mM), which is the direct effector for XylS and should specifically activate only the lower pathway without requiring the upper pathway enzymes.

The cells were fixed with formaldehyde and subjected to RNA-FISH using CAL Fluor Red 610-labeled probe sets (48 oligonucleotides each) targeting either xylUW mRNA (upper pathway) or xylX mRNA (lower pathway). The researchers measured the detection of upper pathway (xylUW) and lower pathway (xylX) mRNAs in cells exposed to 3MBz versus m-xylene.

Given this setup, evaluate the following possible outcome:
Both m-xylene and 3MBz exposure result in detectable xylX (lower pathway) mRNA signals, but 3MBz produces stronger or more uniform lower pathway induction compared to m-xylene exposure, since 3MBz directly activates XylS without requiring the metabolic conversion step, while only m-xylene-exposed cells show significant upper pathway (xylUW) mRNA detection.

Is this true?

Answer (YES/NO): NO